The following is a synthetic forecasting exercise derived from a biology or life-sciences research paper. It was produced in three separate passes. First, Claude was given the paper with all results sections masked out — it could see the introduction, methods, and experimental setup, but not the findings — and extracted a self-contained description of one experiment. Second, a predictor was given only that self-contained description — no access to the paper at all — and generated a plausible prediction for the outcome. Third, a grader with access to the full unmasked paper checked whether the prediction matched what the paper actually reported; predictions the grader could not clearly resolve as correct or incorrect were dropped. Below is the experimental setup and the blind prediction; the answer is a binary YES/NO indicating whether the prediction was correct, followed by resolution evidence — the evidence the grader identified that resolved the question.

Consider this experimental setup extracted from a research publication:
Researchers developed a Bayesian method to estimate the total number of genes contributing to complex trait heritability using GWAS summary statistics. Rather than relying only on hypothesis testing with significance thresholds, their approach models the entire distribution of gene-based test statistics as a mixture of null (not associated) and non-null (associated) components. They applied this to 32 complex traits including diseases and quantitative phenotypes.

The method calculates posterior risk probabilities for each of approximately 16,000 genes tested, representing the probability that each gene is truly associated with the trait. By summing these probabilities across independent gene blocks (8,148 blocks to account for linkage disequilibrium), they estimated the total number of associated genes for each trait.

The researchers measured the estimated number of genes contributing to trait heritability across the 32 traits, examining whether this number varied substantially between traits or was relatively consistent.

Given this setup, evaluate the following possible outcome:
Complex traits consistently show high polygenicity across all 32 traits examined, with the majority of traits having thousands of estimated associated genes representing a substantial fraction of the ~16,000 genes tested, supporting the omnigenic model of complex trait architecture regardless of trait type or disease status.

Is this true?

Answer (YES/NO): NO